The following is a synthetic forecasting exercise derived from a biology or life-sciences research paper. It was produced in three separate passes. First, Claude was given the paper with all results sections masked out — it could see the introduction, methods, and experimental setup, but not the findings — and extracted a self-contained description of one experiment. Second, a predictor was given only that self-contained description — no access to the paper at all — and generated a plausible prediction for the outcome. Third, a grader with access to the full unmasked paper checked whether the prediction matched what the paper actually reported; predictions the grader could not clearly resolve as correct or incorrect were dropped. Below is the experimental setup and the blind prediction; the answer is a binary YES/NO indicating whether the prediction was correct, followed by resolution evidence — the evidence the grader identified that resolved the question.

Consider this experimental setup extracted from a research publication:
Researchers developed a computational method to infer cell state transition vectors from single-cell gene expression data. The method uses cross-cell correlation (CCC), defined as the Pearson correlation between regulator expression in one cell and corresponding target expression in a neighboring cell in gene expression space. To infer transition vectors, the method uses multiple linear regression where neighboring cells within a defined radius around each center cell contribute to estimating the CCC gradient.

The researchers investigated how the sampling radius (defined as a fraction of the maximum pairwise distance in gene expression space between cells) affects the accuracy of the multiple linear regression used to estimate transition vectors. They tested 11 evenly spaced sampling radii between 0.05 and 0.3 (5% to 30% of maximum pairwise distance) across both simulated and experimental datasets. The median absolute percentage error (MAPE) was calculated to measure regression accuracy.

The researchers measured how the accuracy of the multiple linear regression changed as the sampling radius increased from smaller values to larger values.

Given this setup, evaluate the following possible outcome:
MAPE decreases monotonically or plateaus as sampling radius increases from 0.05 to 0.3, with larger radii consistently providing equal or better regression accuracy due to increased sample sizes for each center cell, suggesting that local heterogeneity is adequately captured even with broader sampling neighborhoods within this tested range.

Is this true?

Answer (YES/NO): NO